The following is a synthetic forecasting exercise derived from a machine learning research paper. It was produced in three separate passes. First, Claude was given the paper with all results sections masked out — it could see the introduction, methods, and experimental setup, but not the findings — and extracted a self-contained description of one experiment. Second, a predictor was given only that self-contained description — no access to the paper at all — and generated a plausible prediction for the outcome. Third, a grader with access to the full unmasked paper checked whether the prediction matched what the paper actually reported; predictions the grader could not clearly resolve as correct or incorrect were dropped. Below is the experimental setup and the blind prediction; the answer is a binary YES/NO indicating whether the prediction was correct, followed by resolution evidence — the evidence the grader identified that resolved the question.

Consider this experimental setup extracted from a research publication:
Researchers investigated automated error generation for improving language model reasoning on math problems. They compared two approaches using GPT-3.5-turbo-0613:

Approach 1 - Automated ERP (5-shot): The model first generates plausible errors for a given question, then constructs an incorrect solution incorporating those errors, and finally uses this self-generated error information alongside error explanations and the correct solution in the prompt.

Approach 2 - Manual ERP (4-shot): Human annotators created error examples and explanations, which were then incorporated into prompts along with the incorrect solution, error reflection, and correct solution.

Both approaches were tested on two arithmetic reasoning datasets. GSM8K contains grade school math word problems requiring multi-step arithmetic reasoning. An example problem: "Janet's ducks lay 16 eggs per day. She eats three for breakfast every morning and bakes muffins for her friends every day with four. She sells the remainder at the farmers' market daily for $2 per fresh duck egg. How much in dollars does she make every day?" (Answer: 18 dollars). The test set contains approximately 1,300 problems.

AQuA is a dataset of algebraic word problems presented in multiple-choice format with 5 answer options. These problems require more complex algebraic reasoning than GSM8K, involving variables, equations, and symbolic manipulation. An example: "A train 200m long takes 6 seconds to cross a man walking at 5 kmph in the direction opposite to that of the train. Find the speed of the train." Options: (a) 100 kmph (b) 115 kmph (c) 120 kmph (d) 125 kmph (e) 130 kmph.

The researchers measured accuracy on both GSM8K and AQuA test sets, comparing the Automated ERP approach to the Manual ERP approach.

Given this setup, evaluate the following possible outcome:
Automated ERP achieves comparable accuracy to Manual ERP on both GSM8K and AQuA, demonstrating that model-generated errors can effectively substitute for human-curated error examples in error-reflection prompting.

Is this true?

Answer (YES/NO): NO